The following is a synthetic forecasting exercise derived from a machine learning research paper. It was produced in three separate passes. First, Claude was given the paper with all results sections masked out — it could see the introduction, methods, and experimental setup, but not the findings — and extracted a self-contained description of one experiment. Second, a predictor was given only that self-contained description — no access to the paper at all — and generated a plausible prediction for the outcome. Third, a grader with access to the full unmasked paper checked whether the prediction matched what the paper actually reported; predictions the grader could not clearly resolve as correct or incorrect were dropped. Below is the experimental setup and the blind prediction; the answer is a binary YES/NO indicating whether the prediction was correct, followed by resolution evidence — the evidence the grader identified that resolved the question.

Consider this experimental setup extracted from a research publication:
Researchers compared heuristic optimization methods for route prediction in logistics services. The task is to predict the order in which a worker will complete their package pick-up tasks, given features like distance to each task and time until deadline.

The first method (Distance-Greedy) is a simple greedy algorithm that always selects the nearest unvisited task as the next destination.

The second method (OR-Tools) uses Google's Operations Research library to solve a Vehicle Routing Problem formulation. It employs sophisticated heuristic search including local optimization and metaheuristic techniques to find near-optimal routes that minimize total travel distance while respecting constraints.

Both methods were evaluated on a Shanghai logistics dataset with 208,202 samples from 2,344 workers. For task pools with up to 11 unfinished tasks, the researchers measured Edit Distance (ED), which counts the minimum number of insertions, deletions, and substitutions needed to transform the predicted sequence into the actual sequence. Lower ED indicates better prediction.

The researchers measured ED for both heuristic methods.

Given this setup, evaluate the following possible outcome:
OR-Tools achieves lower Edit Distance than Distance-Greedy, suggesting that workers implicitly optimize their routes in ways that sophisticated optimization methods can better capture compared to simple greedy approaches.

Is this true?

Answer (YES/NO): YES